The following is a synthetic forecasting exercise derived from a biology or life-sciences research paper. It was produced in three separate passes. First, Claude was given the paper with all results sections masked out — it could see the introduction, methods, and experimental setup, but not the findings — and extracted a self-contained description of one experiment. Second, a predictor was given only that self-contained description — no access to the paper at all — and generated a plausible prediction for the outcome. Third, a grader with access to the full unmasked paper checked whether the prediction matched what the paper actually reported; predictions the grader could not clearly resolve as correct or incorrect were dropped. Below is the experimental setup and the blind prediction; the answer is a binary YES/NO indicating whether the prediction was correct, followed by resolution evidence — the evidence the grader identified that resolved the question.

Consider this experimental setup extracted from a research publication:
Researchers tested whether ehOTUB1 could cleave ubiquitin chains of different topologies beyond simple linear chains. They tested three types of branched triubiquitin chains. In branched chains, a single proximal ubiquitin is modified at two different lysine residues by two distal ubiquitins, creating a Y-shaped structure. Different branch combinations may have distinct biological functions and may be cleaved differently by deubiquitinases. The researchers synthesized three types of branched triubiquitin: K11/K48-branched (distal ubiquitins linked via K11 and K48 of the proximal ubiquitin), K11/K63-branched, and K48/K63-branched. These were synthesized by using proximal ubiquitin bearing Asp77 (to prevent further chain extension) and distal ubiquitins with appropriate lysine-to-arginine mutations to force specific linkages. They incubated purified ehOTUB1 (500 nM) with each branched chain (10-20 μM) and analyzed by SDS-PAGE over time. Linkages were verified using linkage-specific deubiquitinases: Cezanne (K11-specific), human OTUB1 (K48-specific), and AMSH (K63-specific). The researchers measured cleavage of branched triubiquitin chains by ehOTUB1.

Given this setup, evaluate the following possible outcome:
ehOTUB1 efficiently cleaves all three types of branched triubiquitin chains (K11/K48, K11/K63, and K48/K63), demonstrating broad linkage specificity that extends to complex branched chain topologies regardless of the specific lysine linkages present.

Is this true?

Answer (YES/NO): NO